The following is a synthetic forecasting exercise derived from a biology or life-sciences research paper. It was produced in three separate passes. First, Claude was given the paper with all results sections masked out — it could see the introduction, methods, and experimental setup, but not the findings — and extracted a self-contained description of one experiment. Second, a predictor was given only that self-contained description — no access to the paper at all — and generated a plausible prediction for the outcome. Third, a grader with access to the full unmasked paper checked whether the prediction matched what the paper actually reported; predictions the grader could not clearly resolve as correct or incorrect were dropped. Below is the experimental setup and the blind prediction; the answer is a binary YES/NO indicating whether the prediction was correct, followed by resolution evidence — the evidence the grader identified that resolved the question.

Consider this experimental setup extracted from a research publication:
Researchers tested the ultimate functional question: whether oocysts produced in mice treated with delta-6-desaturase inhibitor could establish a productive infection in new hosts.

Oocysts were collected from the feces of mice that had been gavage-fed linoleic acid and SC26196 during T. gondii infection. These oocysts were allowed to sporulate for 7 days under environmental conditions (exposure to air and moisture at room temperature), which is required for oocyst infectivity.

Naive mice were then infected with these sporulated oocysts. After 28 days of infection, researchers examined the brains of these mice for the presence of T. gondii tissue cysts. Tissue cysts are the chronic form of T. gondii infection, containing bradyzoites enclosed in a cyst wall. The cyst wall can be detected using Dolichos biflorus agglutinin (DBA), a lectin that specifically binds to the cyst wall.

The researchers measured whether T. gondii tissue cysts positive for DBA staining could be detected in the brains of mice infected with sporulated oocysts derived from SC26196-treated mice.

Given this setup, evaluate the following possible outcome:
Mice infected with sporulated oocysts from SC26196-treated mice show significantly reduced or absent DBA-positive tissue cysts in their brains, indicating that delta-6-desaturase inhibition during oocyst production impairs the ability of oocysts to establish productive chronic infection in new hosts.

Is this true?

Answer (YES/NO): NO